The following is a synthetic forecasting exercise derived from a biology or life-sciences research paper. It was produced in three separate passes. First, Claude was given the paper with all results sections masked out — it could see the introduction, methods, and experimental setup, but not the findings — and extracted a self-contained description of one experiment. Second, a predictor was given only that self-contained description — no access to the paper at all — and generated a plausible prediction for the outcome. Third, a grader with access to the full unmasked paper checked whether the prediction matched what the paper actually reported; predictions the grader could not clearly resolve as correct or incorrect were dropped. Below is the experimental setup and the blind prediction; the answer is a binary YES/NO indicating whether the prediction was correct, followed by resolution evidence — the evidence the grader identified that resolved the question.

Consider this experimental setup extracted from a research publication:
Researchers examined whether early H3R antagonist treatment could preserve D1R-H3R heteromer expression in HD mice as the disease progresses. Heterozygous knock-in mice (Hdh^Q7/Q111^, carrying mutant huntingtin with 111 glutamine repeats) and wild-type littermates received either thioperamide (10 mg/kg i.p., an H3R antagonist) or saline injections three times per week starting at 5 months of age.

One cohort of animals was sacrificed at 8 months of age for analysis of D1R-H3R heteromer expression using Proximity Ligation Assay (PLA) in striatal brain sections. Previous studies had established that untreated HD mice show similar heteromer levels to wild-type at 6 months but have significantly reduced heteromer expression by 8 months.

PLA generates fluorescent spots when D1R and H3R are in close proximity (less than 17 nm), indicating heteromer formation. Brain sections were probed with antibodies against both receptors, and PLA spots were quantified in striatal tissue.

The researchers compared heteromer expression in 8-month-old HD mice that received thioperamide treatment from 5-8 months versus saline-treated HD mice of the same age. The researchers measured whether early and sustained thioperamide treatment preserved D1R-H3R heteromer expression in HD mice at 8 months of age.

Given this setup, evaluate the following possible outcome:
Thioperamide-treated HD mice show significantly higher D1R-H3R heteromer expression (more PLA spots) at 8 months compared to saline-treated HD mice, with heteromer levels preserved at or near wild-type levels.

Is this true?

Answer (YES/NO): YES